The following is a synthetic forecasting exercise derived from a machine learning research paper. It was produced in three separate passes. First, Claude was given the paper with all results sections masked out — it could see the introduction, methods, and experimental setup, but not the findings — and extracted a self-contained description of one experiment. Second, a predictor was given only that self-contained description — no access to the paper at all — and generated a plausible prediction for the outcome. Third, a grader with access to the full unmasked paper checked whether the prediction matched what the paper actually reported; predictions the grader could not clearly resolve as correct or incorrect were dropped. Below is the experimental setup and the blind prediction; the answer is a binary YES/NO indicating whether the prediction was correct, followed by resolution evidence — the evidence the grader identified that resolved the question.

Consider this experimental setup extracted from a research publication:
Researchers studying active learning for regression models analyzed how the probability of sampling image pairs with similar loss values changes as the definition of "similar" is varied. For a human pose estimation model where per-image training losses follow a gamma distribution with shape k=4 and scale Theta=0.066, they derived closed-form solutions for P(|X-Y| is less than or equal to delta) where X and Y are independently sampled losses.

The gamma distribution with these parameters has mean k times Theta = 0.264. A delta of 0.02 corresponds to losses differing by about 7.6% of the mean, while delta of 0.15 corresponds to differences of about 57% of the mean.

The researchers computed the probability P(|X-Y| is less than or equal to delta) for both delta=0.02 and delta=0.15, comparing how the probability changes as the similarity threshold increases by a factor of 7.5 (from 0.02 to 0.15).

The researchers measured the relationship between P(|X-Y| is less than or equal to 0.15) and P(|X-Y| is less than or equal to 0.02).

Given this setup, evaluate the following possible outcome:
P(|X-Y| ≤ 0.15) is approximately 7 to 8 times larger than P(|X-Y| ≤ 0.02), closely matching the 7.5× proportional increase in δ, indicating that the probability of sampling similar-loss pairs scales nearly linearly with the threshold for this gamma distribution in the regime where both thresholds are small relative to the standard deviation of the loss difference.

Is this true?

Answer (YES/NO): NO